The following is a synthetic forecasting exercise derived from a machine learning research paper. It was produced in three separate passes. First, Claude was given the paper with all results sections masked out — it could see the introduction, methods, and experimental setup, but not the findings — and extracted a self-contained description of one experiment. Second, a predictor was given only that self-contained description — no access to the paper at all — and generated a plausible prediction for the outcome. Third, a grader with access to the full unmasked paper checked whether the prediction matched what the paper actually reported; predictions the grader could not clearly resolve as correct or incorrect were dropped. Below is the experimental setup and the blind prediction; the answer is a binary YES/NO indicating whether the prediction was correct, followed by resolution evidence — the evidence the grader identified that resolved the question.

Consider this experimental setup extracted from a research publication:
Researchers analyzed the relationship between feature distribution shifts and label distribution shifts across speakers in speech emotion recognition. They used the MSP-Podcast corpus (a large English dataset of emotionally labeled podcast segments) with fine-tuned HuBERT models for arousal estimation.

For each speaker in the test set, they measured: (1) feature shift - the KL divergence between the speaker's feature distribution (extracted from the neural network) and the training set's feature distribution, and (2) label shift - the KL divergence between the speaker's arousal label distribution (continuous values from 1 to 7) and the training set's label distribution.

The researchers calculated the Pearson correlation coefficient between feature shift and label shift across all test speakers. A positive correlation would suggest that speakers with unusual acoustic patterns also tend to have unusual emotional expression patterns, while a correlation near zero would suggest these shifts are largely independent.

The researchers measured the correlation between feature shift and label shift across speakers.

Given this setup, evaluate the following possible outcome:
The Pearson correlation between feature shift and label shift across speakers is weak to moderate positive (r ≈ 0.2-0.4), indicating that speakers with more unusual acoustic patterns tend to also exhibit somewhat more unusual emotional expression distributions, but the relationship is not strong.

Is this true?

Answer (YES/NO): YES